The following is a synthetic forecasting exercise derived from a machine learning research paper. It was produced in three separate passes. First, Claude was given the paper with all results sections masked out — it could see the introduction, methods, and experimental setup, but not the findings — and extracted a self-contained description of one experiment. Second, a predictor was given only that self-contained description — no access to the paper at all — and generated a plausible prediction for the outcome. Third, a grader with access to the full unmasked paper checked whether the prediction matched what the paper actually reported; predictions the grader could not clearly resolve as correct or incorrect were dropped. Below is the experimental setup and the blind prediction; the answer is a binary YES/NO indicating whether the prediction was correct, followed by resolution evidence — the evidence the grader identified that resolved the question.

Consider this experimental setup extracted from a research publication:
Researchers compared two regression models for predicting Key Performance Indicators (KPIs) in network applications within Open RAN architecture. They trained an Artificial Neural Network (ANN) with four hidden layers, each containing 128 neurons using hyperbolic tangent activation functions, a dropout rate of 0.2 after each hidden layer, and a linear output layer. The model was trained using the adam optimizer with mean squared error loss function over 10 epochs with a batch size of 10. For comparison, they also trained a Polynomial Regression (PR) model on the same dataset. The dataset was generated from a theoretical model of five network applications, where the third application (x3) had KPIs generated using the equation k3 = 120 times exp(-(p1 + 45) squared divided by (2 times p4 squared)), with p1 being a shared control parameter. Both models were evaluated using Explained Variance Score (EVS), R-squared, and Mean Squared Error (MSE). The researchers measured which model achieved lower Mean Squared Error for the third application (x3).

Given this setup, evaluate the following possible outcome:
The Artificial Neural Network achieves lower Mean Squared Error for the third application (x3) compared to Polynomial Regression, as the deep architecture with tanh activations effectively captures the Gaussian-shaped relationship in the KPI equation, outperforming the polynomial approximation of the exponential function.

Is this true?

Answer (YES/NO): NO